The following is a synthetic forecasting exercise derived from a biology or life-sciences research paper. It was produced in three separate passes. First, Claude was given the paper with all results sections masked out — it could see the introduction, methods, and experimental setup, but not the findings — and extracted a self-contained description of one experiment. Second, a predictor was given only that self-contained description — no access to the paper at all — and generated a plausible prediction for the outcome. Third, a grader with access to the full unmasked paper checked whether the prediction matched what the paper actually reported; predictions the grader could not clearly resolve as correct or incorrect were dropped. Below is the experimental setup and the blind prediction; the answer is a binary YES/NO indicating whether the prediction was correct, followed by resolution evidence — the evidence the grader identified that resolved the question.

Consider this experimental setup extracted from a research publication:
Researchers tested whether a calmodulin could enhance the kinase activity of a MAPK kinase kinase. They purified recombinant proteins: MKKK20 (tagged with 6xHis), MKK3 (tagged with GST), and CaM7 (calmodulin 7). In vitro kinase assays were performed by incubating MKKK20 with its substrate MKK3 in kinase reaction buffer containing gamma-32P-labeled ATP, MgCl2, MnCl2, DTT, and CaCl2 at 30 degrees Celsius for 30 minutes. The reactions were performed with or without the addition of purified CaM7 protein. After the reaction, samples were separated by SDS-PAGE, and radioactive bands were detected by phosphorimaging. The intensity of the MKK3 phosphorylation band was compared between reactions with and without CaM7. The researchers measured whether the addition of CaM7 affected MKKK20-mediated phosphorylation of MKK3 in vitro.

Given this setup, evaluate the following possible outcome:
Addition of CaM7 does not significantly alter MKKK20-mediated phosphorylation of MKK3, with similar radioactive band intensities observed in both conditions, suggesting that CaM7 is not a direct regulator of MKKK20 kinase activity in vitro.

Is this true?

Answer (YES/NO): NO